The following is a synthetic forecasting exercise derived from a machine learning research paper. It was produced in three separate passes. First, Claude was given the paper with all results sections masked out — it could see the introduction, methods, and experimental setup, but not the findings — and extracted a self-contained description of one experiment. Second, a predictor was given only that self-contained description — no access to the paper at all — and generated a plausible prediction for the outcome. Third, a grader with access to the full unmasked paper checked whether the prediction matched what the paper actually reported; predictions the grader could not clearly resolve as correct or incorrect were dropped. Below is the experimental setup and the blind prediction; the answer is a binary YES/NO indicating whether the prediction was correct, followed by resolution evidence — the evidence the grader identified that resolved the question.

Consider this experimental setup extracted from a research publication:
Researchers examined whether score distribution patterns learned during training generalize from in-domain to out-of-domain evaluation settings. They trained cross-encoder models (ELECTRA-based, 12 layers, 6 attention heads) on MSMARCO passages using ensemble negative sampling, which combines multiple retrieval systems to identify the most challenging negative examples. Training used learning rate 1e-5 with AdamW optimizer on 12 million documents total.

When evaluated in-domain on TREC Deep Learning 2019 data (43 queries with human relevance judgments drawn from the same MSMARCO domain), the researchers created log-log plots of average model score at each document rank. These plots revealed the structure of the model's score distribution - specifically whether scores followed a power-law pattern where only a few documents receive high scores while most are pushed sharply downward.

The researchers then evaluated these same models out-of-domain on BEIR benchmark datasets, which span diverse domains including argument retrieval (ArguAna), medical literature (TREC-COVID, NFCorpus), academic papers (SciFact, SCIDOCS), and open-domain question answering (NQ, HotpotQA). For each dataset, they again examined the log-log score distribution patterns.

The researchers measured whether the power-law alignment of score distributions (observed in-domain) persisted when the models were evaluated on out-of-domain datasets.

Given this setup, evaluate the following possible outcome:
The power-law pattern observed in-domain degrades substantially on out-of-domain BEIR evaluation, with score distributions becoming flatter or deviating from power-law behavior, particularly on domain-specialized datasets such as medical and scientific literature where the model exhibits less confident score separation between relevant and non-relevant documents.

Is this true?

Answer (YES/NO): YES